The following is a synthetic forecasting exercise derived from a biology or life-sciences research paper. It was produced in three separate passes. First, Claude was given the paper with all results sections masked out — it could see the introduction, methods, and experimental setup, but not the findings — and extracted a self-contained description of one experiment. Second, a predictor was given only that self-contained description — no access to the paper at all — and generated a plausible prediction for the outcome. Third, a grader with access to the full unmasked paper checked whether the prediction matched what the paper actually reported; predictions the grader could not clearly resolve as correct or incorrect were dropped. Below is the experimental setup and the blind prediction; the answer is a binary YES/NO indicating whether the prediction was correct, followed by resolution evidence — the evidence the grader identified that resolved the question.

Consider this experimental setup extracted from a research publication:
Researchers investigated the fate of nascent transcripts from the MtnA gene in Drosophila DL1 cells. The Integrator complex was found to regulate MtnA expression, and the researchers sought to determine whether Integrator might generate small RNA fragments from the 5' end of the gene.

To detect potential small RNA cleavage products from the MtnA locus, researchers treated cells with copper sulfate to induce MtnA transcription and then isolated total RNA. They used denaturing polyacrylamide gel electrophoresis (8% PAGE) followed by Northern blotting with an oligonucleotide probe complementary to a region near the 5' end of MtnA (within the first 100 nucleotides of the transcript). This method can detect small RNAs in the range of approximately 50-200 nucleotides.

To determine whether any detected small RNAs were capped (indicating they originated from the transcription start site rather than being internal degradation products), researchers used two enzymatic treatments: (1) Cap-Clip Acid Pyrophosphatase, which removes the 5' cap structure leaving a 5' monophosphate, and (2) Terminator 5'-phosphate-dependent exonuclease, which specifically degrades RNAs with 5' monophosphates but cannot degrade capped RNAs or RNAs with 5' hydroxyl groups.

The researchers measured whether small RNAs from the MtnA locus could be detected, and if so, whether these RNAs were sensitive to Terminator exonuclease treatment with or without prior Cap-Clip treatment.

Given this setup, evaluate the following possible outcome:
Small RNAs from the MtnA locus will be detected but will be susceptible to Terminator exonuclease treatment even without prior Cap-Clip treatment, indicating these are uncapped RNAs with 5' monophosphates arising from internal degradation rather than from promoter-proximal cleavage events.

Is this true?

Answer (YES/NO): NO